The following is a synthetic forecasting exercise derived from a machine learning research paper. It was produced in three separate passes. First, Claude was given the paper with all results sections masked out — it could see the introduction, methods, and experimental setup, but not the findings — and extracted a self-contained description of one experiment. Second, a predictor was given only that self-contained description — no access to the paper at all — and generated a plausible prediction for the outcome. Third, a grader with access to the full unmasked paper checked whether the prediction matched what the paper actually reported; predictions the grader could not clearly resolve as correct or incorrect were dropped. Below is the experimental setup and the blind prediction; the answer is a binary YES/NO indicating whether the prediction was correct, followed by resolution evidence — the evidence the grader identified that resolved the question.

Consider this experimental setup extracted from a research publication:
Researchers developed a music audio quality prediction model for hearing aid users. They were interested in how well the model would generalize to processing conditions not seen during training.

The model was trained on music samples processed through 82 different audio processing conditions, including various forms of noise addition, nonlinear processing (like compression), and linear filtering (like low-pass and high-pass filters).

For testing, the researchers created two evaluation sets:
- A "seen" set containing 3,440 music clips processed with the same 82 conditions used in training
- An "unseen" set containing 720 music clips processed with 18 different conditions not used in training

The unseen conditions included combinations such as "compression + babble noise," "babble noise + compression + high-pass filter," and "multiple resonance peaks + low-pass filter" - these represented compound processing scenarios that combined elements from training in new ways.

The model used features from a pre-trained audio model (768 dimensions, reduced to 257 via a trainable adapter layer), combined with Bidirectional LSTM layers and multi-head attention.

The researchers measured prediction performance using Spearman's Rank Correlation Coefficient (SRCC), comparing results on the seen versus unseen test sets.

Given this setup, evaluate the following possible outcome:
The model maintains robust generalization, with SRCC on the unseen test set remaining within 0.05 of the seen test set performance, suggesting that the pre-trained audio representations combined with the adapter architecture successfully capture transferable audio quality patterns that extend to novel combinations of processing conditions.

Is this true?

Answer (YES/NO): YES